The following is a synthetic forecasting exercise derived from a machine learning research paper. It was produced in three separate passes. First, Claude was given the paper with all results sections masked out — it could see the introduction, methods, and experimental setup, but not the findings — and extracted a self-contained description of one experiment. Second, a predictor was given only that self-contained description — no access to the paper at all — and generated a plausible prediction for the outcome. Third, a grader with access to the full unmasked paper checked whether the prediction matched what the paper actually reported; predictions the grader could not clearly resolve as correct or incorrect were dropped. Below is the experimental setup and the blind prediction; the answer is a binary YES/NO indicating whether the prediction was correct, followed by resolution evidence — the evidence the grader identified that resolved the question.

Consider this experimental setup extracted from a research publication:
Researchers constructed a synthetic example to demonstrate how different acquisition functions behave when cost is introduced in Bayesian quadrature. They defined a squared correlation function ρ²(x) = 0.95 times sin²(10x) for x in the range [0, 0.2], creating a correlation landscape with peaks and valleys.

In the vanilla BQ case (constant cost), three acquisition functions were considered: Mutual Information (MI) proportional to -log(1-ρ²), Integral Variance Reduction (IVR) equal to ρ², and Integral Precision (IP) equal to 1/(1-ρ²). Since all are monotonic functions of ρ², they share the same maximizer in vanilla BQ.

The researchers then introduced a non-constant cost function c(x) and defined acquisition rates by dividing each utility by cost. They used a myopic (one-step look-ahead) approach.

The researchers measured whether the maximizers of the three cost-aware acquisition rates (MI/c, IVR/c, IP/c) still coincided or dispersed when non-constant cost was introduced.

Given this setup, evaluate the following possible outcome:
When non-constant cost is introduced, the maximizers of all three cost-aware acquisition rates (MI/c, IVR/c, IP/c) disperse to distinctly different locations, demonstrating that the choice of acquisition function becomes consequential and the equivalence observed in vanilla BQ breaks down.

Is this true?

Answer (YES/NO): YES